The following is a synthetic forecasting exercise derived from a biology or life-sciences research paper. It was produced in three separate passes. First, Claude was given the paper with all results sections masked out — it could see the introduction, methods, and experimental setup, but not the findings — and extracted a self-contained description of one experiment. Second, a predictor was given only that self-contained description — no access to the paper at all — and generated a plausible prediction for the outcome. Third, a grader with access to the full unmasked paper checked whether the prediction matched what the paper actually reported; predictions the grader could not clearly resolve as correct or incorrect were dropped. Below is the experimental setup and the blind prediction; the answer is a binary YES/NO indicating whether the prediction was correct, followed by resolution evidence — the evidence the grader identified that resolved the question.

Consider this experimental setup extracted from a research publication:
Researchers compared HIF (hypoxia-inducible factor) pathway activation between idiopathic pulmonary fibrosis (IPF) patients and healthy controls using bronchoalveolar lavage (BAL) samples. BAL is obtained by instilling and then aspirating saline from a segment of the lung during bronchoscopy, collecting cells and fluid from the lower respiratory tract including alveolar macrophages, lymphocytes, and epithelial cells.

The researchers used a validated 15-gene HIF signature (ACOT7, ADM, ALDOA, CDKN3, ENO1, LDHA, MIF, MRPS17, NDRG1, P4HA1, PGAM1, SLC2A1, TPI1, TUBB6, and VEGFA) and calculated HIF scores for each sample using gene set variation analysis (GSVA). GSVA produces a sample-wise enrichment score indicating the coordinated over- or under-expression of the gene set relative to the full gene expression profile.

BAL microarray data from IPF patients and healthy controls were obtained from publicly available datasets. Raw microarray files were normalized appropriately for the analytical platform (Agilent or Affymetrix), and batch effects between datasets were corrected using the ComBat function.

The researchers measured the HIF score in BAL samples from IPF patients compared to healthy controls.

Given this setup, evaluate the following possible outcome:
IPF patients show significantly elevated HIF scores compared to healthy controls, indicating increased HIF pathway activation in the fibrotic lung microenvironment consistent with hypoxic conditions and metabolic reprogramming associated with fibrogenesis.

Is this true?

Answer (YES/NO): NO